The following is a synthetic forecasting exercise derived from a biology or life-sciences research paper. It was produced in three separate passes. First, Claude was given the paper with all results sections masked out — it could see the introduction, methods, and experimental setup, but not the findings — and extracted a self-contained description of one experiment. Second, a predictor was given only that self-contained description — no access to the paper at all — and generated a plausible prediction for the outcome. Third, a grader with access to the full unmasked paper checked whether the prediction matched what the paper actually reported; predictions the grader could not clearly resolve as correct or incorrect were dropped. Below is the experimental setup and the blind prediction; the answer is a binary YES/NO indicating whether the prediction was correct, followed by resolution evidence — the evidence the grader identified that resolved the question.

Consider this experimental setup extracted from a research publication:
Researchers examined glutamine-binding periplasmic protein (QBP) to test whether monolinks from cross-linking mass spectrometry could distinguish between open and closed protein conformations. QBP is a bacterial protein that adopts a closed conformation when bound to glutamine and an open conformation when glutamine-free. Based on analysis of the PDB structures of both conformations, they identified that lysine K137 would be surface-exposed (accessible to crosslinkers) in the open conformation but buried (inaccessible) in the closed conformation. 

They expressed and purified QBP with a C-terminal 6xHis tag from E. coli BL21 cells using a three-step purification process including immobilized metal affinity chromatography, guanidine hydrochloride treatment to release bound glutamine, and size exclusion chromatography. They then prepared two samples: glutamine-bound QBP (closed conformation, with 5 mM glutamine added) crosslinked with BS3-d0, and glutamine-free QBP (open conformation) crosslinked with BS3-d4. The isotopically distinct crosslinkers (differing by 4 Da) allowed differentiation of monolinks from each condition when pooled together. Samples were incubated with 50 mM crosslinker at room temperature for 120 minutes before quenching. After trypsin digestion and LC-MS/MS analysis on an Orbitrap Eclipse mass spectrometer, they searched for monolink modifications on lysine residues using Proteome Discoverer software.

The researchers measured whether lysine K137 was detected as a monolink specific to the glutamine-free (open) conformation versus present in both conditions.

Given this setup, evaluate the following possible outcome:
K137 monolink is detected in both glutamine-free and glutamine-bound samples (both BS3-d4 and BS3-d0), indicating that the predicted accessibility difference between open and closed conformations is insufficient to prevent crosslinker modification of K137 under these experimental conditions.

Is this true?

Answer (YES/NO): NO